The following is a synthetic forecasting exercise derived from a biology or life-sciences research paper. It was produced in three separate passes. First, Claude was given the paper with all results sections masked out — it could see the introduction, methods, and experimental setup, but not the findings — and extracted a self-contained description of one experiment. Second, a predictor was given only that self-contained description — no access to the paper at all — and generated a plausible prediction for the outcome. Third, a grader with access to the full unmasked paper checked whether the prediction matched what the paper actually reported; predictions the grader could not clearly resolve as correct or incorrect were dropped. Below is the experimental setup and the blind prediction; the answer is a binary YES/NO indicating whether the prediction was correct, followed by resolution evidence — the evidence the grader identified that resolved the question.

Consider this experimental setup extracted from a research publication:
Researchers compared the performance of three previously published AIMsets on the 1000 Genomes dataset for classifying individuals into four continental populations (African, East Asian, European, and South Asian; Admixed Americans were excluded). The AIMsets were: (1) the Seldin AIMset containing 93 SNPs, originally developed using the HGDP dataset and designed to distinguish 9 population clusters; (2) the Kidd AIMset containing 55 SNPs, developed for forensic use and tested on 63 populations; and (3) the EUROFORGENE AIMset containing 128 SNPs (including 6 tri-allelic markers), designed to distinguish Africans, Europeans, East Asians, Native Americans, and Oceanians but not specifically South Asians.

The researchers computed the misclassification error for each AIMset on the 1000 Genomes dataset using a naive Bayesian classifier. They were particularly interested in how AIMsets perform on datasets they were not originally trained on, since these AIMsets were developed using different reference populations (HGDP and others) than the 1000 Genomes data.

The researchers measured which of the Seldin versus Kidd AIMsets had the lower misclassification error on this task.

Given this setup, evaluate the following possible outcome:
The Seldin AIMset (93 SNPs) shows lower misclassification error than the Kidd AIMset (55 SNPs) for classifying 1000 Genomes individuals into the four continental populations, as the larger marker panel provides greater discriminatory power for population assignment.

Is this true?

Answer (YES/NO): NO